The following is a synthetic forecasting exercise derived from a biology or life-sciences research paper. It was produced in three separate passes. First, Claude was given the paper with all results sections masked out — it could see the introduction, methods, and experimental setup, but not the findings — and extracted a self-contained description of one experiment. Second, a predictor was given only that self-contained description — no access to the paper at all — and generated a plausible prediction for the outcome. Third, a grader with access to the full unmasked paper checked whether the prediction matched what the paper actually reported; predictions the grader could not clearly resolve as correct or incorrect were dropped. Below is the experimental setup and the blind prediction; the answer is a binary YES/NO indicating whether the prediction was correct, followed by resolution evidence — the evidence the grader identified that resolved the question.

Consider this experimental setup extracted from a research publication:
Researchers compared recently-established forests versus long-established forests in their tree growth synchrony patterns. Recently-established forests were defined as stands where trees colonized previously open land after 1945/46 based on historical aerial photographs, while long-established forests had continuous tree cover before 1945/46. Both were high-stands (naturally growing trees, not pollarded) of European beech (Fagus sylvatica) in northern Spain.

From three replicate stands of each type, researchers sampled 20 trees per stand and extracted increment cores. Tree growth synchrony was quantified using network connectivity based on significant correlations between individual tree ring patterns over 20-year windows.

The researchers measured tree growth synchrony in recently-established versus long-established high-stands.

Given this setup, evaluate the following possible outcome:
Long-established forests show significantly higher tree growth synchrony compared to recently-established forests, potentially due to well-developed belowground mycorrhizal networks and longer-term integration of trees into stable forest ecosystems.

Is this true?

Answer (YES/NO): NO